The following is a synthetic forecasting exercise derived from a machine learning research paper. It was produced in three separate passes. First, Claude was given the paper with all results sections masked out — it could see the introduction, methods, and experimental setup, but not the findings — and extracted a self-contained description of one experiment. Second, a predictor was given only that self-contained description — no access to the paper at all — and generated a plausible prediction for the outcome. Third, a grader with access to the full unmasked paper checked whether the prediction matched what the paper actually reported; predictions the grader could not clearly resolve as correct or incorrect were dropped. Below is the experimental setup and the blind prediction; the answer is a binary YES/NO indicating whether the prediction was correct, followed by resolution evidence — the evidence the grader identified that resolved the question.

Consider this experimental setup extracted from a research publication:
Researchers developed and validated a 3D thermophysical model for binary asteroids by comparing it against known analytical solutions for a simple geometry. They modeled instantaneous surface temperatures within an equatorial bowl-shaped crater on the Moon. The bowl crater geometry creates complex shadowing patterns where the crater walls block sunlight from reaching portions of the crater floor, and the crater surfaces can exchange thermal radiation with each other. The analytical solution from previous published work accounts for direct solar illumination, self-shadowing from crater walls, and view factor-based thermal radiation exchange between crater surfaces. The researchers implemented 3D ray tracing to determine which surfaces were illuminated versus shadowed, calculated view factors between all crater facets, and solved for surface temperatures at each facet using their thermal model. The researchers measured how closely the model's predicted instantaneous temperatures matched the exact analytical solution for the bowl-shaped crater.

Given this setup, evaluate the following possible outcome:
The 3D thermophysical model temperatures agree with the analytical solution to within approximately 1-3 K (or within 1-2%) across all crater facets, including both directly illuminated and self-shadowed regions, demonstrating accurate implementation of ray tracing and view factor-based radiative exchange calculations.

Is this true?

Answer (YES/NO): YES